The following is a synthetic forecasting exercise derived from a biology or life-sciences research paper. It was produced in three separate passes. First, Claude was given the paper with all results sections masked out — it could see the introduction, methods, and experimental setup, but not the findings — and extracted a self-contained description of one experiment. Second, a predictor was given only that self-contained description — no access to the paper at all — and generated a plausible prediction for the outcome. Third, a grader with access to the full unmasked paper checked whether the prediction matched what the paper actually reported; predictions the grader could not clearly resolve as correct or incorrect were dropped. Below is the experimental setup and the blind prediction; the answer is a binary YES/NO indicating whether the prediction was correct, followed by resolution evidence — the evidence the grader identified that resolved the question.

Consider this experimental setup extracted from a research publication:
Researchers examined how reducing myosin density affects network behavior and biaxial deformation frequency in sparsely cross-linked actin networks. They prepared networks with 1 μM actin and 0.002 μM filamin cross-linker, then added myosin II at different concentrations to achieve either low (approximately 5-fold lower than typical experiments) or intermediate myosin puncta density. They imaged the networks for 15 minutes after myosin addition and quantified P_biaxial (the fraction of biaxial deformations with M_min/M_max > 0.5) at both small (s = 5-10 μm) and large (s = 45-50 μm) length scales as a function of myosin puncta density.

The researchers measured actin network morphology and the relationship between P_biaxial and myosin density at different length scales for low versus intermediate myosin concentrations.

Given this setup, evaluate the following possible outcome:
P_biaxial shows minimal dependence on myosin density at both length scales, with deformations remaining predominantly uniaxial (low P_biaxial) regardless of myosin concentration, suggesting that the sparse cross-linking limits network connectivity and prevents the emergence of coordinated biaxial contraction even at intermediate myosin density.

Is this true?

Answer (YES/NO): NO